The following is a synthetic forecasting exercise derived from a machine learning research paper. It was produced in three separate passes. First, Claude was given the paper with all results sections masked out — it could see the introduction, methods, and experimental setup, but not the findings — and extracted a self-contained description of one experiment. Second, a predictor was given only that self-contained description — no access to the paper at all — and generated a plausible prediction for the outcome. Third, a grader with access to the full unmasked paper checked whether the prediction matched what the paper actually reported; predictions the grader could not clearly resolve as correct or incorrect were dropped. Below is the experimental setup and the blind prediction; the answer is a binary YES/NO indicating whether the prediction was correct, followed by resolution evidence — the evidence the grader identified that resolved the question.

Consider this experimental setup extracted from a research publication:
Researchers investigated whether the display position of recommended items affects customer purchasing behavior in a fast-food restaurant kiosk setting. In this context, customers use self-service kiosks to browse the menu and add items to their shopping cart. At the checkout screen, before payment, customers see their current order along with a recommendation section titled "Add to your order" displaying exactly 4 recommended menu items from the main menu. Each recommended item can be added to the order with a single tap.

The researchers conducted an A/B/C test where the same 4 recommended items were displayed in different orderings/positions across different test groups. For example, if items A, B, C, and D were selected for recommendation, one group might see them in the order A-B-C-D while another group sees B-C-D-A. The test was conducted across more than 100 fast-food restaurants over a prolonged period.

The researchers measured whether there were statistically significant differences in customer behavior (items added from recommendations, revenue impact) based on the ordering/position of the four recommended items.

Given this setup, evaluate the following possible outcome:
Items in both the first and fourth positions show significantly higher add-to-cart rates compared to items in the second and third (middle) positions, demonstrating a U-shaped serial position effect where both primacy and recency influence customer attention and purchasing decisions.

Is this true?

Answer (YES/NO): NO